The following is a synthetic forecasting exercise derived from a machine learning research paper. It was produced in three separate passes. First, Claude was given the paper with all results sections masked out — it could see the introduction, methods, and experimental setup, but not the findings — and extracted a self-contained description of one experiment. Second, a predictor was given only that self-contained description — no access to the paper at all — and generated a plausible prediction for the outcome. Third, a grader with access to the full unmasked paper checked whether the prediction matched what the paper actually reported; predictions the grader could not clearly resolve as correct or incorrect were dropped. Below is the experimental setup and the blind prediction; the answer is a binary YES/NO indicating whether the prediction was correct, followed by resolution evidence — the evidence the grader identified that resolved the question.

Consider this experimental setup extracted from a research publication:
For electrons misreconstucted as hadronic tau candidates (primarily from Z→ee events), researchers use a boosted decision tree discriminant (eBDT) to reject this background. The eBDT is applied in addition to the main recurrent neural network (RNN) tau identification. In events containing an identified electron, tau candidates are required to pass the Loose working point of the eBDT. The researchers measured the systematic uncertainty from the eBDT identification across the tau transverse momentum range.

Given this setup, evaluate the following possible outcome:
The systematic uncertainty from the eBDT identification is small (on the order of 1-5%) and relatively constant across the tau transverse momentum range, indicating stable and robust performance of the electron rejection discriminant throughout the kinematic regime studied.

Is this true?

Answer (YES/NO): YES